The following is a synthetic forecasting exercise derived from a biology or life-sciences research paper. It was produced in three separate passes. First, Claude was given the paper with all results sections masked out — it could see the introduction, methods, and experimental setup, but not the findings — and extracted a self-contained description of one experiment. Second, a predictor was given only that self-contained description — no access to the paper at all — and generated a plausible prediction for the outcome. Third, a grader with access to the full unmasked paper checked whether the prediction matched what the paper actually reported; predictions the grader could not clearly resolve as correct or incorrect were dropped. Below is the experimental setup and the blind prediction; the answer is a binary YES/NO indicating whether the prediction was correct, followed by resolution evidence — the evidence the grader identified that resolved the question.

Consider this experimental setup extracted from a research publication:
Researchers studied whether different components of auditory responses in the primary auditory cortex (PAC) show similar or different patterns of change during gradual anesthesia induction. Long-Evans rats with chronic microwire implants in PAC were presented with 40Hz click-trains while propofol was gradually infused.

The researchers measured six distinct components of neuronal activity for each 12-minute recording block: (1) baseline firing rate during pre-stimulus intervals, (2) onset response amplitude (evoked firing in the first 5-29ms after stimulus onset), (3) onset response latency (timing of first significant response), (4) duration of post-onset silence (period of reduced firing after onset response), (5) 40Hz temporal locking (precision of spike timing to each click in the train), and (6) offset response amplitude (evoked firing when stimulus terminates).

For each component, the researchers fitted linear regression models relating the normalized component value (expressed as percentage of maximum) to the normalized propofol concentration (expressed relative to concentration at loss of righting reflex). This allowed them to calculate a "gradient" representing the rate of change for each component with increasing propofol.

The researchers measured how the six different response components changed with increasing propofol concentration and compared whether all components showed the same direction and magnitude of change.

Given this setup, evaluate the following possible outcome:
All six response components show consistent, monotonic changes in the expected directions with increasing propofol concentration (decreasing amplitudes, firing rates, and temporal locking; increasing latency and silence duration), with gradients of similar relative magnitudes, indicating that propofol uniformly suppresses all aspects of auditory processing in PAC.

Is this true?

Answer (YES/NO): NO